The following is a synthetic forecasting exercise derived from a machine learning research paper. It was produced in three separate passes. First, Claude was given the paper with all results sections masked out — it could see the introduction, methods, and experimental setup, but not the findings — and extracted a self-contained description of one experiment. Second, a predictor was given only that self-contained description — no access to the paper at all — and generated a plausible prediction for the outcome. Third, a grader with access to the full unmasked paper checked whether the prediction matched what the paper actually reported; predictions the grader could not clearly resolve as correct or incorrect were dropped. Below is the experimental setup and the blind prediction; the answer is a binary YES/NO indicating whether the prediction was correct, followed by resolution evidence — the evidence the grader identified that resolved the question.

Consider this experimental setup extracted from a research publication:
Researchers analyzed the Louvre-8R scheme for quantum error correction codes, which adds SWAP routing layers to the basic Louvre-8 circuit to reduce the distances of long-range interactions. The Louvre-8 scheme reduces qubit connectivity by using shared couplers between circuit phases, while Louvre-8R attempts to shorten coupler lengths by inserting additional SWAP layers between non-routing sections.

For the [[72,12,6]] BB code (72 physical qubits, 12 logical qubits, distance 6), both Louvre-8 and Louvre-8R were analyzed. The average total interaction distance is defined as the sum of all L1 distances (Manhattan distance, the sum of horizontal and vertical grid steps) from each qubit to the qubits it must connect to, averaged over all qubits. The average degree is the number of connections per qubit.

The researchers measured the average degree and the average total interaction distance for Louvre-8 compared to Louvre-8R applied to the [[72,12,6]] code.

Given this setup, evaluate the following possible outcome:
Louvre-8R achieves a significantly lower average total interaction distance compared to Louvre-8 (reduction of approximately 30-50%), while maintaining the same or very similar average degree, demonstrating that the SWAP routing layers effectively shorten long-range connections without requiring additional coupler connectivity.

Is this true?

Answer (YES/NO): NO